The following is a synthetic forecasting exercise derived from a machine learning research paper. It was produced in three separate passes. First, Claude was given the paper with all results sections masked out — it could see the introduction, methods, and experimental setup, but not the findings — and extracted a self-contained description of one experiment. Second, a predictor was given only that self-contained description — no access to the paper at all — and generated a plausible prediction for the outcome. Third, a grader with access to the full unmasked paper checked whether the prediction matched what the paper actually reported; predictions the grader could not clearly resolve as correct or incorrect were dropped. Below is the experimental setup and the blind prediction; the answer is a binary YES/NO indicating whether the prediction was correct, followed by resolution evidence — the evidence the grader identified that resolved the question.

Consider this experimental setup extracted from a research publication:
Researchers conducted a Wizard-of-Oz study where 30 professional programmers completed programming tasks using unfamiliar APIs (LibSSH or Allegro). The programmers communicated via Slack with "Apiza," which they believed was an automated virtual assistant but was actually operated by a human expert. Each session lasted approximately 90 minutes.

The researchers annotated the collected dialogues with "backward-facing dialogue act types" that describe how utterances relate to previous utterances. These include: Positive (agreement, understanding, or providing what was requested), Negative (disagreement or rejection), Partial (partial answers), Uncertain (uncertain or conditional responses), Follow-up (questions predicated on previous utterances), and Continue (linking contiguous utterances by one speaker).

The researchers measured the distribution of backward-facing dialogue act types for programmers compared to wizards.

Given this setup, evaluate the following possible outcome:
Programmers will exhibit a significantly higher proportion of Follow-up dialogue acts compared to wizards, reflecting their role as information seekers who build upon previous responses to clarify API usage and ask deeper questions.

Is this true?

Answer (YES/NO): YES